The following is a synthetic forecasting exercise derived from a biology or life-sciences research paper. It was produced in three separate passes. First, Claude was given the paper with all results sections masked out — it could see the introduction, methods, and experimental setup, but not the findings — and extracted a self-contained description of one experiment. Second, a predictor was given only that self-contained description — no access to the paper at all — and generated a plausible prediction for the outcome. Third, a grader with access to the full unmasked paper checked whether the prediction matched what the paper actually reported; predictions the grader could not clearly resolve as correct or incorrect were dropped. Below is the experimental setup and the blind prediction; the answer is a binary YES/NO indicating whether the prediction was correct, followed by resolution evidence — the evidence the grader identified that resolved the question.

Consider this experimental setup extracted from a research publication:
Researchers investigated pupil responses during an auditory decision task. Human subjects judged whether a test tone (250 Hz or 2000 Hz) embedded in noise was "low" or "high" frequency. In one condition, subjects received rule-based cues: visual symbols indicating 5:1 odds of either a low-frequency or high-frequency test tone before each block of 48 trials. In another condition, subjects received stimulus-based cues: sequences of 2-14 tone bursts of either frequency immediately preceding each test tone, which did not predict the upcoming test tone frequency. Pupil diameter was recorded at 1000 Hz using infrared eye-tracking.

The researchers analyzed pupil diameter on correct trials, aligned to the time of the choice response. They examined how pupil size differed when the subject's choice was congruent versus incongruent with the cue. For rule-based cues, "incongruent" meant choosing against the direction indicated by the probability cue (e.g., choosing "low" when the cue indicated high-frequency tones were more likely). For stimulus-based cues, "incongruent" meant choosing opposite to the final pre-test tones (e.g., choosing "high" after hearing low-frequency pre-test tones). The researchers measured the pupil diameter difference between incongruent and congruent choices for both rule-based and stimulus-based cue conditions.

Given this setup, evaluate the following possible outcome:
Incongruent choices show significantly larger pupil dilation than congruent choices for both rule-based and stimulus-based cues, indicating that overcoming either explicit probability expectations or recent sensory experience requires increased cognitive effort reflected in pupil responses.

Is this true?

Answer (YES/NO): NO